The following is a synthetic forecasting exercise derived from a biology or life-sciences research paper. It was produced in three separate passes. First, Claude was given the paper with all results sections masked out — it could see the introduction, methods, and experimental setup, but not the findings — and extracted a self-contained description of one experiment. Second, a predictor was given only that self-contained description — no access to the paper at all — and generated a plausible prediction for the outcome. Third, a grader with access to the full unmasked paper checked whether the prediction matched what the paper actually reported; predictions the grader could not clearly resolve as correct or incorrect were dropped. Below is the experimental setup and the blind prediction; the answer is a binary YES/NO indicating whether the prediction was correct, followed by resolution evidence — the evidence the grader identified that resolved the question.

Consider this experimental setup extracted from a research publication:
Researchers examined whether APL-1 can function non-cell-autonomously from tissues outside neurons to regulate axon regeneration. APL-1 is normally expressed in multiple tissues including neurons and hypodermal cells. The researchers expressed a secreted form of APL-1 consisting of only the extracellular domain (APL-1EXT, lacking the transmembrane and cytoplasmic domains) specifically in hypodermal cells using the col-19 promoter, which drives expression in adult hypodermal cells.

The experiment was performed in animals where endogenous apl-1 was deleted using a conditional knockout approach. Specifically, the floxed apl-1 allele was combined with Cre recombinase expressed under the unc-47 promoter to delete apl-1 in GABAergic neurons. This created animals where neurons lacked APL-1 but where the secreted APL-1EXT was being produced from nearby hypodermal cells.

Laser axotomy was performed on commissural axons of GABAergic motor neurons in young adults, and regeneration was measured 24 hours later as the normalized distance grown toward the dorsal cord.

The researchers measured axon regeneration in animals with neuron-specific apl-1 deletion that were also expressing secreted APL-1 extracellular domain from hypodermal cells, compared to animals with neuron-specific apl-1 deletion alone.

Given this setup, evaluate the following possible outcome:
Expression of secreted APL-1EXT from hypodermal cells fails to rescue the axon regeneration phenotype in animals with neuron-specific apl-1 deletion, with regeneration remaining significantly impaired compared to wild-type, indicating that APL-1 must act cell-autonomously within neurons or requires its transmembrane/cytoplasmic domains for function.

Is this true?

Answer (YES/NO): NO